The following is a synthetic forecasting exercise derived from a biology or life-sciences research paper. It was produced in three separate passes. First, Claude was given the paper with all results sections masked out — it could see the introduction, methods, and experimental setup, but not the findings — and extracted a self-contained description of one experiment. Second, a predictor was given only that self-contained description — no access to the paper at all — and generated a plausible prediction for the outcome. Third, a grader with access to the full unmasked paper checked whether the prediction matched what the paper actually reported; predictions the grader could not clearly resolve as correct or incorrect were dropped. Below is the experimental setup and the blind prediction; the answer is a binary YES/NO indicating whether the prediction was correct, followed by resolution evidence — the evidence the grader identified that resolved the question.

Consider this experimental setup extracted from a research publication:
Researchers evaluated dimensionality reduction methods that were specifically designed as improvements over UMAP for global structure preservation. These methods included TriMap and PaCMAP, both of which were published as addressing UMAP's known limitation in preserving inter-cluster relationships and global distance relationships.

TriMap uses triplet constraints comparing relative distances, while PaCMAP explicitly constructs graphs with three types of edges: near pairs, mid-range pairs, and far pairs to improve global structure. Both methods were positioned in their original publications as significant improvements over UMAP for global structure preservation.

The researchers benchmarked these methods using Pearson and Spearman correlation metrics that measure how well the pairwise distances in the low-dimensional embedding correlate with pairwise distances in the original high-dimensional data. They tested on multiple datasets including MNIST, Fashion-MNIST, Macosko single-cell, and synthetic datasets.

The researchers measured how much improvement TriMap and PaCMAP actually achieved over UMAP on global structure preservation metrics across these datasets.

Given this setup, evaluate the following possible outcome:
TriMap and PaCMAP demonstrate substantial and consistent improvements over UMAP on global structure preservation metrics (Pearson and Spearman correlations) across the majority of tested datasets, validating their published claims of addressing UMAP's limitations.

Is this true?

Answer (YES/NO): NO